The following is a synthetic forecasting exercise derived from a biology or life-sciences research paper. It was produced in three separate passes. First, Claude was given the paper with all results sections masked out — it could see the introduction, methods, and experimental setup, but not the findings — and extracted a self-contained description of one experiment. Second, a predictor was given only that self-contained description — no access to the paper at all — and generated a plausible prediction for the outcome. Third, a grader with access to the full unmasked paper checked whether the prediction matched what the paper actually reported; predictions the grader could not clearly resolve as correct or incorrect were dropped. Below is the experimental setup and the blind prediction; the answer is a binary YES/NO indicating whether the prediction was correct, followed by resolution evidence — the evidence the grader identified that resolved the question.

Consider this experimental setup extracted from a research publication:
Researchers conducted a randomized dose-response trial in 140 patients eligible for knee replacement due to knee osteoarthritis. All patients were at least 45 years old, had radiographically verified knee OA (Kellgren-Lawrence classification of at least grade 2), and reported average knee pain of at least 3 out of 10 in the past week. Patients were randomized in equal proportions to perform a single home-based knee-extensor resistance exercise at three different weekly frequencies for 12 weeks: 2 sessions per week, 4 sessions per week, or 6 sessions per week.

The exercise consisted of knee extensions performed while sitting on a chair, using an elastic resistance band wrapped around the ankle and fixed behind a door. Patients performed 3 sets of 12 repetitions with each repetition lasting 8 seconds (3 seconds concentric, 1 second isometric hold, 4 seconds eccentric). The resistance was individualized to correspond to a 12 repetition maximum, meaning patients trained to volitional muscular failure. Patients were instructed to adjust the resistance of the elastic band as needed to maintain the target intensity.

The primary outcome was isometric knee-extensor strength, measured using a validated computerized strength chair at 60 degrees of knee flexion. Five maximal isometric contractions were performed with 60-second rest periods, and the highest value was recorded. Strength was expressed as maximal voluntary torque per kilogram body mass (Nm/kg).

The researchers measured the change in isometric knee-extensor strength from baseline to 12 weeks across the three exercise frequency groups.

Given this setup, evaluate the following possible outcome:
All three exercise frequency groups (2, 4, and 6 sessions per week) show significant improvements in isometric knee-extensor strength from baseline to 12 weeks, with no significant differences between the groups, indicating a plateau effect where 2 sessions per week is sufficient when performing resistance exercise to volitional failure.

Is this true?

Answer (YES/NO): NO